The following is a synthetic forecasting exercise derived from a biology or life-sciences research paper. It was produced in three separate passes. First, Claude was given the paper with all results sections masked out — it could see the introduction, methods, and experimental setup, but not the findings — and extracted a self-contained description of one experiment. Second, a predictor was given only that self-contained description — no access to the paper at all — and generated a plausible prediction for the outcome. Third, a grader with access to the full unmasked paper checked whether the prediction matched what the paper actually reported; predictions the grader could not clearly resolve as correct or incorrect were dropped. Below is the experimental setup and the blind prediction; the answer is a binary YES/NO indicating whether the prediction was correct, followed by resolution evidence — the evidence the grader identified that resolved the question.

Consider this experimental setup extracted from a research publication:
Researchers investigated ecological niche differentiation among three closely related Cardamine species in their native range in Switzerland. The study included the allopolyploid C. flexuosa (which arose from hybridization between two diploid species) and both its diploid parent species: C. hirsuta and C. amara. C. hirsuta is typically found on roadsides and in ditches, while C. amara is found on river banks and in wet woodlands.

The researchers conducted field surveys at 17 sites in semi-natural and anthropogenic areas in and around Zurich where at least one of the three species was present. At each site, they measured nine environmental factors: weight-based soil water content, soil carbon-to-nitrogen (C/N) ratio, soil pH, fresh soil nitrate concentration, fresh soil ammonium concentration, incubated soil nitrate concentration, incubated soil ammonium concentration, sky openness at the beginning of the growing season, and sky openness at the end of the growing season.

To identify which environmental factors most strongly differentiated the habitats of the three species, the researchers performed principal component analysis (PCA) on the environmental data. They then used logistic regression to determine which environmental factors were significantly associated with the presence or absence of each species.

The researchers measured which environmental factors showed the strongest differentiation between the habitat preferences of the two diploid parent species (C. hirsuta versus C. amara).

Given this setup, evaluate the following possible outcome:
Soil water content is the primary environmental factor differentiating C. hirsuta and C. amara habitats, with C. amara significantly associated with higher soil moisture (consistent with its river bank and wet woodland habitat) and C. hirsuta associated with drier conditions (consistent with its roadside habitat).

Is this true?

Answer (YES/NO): YES